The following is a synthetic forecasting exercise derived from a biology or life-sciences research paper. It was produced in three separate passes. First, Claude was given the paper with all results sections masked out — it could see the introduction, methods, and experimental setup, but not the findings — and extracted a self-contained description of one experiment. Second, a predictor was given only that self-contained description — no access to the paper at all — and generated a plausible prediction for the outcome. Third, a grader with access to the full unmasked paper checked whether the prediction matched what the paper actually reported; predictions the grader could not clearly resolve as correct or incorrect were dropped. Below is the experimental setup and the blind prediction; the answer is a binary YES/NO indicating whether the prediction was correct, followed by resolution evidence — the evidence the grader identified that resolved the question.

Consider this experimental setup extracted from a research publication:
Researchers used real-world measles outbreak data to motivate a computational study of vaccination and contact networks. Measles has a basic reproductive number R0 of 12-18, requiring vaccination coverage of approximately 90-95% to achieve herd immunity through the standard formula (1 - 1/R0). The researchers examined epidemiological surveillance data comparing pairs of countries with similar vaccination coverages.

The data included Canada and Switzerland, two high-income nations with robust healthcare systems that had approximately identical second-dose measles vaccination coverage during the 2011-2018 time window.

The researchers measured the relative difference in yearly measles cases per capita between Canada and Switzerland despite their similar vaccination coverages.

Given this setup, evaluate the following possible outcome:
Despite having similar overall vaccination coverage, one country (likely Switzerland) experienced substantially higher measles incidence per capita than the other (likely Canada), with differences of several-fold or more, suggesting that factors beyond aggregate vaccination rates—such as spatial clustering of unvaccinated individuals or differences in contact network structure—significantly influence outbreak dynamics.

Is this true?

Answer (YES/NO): YES